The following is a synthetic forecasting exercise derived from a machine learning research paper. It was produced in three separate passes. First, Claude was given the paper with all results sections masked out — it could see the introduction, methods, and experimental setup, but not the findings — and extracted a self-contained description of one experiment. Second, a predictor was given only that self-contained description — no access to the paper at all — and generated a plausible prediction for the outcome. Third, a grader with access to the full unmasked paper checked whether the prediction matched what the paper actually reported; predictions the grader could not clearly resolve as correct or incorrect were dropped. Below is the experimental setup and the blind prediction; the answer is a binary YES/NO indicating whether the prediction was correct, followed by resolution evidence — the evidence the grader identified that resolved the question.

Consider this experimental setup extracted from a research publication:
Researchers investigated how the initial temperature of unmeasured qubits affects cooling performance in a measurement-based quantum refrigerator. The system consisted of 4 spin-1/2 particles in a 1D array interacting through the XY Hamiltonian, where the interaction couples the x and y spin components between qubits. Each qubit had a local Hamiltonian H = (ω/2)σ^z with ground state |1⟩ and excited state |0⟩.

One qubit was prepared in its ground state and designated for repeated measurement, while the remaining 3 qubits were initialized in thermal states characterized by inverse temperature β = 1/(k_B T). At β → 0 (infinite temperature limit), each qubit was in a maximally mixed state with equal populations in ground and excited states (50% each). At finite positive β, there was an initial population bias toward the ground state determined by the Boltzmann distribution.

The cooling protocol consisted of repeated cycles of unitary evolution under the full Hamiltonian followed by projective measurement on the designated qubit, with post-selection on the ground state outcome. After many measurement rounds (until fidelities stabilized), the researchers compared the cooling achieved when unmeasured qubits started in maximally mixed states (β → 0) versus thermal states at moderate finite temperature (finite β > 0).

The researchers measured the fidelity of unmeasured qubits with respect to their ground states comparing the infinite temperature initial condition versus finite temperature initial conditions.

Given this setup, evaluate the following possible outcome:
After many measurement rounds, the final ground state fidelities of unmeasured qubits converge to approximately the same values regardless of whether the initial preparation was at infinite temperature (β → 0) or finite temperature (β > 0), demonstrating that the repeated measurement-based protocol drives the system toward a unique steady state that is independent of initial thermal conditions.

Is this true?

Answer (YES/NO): YES